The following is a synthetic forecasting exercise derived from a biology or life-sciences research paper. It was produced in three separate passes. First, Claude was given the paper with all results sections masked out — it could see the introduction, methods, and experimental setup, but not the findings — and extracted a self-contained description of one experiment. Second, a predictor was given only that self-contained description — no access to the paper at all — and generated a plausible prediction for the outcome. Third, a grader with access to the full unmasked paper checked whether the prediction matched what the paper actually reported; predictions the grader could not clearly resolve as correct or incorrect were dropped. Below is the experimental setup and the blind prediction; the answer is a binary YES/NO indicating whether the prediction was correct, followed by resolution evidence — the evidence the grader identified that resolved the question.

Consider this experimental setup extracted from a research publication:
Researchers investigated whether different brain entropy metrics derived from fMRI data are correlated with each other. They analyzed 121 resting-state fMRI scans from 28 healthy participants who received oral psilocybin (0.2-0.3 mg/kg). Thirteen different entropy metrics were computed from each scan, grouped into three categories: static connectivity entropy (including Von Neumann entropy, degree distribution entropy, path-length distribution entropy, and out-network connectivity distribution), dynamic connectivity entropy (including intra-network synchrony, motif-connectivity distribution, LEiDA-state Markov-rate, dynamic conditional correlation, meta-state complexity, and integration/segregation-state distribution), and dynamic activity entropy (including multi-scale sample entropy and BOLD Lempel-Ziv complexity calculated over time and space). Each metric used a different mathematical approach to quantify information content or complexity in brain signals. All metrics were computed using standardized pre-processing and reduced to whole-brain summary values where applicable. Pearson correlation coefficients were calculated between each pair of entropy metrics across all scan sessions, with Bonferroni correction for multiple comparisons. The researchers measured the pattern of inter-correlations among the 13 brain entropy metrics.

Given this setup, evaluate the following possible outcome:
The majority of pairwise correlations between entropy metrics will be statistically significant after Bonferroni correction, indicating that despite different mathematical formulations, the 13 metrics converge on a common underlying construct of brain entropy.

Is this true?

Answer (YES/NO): NO